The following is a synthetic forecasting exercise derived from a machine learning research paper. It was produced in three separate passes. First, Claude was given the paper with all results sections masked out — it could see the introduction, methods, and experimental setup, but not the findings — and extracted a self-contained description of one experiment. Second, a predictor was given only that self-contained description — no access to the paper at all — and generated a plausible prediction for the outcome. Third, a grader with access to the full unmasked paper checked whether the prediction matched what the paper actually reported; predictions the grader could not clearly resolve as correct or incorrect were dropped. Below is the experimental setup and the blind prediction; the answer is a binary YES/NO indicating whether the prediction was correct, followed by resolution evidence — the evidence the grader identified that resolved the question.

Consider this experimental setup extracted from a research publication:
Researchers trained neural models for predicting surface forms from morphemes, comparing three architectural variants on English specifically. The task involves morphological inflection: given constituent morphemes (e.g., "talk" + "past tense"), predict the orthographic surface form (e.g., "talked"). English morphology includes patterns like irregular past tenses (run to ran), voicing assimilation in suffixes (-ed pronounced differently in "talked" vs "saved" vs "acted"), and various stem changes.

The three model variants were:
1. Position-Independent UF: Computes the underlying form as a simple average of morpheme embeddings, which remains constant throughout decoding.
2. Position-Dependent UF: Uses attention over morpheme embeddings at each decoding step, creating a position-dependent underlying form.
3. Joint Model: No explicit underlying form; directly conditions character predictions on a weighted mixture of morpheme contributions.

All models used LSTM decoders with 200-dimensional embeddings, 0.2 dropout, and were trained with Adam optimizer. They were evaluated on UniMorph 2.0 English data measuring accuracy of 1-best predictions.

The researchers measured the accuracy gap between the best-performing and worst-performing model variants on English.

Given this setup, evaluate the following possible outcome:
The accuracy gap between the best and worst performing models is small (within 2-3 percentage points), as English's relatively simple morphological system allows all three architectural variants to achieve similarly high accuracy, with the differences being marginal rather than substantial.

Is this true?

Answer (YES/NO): NO